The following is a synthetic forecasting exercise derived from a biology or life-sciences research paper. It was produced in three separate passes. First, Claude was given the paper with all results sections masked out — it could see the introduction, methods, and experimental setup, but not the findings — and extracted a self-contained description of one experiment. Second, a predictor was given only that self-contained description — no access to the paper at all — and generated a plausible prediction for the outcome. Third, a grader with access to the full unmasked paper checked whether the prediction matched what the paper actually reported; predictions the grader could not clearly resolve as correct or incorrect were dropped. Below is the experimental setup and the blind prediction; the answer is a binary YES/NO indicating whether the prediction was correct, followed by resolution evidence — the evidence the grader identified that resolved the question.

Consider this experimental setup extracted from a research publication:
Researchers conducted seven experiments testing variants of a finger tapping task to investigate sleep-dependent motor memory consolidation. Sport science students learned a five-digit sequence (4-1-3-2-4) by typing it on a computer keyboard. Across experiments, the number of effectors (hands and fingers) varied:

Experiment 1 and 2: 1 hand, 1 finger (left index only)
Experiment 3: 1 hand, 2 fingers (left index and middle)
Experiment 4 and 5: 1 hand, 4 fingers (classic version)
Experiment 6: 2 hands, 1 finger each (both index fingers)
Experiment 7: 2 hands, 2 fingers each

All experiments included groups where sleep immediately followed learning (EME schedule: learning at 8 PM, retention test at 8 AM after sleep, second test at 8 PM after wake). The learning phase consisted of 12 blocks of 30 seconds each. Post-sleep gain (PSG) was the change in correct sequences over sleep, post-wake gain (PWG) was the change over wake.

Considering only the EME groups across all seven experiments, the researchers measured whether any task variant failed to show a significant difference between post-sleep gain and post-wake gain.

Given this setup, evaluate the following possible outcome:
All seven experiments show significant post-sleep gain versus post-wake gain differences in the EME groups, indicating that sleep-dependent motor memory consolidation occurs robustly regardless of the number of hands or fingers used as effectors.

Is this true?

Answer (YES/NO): NO